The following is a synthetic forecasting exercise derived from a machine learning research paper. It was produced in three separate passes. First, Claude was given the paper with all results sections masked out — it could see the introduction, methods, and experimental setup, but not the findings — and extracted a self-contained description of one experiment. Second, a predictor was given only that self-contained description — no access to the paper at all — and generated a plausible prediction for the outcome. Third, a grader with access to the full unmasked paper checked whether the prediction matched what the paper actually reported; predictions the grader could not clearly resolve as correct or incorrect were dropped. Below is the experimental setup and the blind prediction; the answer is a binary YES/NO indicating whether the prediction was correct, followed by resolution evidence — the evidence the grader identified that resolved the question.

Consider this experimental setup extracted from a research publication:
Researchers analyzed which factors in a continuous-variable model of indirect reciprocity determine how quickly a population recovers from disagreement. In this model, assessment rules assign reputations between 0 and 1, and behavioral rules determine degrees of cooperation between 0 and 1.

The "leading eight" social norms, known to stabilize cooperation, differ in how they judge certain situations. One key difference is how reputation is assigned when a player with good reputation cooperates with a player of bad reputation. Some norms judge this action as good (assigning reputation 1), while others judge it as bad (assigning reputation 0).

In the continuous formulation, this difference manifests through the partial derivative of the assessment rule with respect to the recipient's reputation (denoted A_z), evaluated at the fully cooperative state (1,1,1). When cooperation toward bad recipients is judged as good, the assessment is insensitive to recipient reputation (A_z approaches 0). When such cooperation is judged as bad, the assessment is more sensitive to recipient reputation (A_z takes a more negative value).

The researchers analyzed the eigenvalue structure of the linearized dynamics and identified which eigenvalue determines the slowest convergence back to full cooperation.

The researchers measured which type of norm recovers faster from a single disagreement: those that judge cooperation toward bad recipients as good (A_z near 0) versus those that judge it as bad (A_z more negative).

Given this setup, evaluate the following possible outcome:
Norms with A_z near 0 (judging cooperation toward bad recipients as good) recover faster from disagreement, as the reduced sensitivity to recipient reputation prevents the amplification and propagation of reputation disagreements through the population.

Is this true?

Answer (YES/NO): YES